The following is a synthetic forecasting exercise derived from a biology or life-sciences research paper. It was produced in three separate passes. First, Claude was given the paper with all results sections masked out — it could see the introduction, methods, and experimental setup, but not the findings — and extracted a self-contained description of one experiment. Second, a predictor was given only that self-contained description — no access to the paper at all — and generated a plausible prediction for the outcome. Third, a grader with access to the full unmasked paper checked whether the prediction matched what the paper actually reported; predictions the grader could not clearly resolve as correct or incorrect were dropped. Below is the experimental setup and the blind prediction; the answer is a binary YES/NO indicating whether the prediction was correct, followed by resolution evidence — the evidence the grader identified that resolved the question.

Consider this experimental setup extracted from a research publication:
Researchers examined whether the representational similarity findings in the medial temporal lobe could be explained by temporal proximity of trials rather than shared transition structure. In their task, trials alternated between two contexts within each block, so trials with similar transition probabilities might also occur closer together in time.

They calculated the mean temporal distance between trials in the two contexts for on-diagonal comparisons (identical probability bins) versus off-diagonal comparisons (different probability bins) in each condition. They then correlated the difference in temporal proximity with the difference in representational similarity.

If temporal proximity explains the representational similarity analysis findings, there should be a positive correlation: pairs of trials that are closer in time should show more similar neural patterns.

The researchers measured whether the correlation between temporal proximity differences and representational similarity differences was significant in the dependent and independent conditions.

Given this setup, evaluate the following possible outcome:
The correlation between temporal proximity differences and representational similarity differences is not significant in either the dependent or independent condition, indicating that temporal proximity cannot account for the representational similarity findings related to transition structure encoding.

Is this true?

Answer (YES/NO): YES